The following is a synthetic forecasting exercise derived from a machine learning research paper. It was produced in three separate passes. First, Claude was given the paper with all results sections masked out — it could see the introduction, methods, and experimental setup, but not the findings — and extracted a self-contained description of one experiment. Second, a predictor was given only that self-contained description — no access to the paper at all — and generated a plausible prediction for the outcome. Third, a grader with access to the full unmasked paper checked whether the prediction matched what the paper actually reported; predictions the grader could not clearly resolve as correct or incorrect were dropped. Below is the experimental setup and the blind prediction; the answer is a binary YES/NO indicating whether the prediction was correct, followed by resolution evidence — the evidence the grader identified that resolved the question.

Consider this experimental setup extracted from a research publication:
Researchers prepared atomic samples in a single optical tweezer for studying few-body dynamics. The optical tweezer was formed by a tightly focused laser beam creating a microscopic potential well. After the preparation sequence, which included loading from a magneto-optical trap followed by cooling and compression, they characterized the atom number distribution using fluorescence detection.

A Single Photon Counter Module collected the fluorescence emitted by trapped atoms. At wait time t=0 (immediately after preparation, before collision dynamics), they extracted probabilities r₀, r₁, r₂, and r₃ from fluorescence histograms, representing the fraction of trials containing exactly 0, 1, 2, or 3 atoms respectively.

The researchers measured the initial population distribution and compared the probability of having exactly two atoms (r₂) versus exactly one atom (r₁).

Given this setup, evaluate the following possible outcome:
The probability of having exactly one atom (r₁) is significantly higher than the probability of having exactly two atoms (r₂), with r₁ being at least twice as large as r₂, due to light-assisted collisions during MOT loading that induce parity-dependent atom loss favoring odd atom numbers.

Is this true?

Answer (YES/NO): YES